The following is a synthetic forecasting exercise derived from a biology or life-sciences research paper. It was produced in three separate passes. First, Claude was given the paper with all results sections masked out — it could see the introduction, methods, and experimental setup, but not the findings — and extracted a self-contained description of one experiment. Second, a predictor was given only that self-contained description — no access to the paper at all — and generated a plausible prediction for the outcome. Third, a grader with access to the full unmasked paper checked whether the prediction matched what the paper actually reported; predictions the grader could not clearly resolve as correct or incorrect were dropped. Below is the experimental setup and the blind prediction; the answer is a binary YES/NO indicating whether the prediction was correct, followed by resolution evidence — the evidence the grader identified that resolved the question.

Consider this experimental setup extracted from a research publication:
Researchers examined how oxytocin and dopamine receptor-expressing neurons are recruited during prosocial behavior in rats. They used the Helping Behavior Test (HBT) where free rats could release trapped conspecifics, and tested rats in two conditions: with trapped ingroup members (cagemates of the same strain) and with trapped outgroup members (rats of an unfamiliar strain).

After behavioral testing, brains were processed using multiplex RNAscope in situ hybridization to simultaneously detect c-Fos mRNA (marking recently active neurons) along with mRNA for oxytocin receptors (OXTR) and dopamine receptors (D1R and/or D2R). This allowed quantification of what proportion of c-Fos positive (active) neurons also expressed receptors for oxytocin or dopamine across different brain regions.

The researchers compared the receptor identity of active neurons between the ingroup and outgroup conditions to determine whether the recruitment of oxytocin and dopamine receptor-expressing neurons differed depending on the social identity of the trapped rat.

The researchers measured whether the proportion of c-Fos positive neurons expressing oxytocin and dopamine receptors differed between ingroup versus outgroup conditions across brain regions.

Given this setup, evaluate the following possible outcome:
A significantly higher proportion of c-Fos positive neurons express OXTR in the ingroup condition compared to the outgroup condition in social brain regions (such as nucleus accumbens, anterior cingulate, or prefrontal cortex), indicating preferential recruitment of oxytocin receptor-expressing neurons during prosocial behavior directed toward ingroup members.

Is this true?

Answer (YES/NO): NO